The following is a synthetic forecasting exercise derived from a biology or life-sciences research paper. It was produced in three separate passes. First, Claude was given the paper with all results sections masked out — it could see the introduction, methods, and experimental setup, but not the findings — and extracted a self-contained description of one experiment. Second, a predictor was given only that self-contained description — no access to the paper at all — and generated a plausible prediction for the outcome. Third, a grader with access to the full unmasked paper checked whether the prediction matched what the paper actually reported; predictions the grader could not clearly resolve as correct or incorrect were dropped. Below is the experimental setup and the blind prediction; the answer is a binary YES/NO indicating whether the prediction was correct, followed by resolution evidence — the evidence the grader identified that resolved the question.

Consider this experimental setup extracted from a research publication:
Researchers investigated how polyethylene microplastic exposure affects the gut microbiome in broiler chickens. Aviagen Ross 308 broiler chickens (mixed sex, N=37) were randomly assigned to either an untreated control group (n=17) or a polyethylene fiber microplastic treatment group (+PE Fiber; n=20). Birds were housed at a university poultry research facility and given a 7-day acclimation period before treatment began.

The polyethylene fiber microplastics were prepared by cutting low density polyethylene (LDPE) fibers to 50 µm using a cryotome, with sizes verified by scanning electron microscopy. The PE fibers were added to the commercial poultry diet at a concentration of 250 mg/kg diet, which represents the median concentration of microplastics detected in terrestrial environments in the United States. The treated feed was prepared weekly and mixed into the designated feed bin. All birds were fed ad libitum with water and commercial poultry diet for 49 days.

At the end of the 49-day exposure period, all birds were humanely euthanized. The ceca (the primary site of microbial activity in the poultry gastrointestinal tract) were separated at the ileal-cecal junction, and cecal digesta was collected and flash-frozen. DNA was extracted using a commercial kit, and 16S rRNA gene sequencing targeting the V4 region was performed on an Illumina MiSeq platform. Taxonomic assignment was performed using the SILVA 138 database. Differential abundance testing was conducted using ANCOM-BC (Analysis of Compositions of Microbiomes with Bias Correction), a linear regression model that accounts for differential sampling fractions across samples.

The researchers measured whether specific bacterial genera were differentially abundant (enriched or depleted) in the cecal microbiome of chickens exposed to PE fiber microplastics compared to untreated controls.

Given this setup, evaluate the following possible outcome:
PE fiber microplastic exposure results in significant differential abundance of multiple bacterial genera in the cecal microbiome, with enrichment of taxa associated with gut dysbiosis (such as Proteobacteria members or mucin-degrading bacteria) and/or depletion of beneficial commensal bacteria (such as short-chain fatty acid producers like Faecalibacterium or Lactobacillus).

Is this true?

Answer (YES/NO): NO